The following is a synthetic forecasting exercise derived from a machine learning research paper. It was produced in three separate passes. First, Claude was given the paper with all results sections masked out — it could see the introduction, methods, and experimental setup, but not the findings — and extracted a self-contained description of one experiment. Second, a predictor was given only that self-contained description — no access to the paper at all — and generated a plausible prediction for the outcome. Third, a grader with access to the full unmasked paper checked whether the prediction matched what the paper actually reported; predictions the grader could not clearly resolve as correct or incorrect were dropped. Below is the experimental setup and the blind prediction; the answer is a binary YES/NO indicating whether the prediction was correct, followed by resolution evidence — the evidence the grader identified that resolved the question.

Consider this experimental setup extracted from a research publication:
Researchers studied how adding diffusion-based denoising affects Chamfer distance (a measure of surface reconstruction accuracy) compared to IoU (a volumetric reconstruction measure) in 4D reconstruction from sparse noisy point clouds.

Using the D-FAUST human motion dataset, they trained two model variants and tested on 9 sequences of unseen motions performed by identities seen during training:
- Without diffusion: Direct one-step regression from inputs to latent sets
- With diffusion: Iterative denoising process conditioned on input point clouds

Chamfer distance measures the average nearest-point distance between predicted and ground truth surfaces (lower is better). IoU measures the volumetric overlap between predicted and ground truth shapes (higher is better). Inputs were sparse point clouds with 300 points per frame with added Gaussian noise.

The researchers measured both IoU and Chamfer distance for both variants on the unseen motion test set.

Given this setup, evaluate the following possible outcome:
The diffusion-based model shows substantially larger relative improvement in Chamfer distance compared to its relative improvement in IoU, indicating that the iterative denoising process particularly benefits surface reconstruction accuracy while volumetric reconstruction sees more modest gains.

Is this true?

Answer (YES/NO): YES